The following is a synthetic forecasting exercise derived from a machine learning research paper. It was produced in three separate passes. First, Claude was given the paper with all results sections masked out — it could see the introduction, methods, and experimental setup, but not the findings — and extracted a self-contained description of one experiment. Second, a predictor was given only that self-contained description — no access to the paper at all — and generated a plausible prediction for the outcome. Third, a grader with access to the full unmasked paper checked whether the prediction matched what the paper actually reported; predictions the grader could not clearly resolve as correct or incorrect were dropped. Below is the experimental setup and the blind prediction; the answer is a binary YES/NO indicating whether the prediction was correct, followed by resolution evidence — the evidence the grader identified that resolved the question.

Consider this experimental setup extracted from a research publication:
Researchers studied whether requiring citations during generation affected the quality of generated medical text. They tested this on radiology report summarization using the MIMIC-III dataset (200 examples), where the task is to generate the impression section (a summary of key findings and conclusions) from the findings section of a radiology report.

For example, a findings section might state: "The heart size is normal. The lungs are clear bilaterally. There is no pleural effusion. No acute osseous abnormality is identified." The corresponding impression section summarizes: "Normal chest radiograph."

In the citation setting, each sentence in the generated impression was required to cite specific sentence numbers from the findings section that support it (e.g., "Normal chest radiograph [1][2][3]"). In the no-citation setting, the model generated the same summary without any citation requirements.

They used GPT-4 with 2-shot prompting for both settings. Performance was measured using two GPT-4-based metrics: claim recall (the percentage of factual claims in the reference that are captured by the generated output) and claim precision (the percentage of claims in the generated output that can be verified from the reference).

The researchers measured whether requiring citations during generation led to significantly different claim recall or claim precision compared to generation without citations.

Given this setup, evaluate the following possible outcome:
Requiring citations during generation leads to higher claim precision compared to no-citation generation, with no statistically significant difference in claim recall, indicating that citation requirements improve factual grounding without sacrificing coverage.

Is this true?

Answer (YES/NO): NO